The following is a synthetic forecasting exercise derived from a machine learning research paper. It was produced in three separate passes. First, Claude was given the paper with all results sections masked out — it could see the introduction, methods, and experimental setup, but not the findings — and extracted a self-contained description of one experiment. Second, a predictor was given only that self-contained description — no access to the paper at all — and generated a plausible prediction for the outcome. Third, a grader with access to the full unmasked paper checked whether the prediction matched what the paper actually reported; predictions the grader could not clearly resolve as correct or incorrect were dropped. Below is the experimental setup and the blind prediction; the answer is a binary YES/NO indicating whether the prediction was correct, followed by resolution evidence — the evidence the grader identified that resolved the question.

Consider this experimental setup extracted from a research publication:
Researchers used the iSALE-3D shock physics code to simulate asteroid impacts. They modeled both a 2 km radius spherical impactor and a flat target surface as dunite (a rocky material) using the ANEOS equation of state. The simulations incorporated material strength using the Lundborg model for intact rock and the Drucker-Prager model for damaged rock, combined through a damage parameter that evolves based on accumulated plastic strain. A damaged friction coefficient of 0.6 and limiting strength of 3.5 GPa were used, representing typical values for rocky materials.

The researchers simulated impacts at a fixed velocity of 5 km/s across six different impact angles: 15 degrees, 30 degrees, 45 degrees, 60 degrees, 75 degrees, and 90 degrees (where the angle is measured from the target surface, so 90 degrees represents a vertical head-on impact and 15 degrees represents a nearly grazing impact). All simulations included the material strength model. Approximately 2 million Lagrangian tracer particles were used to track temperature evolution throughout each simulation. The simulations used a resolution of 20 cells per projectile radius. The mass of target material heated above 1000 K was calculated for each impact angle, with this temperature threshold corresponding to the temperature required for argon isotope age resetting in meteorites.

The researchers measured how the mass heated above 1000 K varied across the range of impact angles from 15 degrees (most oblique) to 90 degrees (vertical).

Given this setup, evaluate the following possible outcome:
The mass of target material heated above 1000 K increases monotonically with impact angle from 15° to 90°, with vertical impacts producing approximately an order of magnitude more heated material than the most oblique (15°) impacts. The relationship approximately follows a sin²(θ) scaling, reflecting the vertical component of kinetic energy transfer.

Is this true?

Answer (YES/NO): NO